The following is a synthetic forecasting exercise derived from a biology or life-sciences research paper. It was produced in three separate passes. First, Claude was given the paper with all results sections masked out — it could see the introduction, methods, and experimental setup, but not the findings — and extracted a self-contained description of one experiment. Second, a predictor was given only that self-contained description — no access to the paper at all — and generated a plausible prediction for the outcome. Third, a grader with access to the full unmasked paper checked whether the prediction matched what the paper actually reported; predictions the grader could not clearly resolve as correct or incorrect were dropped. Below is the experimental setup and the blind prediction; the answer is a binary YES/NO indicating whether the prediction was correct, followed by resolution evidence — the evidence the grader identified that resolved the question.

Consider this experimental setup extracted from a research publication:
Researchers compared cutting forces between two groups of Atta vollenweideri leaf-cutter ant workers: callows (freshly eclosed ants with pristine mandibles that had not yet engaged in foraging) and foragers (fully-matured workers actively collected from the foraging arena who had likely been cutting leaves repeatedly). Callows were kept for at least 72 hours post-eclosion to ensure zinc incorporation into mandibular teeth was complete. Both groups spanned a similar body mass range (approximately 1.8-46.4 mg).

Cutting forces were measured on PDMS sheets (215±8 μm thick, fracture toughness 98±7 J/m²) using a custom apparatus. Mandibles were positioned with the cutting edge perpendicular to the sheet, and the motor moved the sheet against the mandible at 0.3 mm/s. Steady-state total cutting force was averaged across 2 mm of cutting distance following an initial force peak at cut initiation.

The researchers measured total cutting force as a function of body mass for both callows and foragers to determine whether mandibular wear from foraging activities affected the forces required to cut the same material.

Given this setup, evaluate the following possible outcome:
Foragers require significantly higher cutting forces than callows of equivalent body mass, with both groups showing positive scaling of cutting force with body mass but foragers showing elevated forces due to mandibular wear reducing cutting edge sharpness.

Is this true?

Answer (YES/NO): NO